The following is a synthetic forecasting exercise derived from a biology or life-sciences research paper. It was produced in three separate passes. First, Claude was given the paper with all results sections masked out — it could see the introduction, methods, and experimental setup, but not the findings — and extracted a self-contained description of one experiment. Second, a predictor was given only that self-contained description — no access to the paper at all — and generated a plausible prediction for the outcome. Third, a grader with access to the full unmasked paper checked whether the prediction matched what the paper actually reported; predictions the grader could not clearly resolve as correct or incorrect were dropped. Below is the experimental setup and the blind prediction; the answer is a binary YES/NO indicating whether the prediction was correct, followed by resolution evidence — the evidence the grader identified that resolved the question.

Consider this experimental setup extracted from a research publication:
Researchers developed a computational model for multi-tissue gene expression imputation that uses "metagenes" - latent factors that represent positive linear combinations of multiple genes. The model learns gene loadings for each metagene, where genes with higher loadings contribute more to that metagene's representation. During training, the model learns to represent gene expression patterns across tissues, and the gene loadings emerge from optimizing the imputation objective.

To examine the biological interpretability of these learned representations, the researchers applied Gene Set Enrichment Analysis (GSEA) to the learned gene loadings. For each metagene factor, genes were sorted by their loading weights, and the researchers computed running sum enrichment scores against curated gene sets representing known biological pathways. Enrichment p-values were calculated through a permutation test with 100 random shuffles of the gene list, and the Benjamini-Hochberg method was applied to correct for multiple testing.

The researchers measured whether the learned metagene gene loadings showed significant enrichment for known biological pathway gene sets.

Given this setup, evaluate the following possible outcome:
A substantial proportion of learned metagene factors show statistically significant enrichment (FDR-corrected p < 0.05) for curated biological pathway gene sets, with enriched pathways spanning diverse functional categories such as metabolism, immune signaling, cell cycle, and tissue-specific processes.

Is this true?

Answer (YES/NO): YES